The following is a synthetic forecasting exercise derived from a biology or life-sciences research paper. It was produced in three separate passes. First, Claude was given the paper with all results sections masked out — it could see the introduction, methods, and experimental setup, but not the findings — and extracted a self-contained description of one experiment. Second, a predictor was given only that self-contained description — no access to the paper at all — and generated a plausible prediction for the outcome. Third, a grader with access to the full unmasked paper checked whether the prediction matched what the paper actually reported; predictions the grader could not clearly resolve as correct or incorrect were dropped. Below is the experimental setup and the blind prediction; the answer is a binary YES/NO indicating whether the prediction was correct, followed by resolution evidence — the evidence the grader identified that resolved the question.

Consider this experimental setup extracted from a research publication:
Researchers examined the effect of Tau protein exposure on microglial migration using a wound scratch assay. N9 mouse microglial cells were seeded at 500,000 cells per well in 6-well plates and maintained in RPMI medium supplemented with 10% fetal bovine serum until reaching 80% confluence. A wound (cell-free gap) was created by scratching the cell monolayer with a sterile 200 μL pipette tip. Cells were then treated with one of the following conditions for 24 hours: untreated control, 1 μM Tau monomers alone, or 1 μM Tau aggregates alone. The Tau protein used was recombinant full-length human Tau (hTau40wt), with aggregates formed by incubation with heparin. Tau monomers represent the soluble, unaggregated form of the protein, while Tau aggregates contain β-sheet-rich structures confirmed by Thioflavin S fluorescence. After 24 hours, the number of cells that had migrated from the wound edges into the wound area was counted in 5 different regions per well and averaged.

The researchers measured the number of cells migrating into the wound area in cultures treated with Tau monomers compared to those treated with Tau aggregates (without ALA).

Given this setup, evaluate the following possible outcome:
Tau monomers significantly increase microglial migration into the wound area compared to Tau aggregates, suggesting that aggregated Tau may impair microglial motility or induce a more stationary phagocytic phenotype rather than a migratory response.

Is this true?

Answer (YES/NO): NO